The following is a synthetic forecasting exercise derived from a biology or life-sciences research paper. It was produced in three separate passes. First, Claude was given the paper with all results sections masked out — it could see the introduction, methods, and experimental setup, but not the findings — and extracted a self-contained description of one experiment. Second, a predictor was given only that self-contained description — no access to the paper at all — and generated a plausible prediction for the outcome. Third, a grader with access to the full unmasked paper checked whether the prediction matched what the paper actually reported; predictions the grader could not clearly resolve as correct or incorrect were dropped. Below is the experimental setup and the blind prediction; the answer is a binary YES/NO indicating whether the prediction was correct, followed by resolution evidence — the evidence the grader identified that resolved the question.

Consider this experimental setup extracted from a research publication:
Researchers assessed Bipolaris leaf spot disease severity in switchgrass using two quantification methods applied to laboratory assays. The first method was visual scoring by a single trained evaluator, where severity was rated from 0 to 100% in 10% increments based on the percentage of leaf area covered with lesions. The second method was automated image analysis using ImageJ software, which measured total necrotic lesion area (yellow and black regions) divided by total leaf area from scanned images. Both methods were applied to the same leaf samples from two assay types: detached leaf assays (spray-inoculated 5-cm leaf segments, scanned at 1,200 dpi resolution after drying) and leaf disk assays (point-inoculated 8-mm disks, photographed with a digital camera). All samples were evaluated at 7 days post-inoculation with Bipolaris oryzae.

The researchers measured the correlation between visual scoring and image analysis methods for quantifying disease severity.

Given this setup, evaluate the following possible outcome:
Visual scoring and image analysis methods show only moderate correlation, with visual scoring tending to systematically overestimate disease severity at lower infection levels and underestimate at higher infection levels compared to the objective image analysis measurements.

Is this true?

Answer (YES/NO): NO